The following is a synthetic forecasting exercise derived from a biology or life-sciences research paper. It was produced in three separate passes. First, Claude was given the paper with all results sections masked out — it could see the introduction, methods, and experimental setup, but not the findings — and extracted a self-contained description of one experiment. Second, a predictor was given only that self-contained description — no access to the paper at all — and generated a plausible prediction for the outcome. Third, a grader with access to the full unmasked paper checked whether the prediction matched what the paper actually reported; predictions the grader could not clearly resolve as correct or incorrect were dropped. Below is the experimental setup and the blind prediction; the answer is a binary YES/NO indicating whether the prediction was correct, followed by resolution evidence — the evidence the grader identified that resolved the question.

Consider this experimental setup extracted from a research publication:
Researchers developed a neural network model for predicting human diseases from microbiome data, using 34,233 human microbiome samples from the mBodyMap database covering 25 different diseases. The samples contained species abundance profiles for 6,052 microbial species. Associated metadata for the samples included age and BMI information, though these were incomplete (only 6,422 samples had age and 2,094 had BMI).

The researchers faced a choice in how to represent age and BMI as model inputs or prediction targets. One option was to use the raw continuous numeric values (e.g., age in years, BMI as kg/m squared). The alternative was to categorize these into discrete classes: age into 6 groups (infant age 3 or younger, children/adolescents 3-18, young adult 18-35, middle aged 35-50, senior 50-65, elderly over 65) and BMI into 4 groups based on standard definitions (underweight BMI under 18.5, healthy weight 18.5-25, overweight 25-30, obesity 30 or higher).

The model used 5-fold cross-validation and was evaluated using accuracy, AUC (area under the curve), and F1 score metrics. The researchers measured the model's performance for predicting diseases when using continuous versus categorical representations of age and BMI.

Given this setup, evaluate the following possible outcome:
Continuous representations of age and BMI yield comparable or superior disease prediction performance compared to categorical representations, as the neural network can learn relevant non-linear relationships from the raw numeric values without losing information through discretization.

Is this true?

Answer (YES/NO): NO